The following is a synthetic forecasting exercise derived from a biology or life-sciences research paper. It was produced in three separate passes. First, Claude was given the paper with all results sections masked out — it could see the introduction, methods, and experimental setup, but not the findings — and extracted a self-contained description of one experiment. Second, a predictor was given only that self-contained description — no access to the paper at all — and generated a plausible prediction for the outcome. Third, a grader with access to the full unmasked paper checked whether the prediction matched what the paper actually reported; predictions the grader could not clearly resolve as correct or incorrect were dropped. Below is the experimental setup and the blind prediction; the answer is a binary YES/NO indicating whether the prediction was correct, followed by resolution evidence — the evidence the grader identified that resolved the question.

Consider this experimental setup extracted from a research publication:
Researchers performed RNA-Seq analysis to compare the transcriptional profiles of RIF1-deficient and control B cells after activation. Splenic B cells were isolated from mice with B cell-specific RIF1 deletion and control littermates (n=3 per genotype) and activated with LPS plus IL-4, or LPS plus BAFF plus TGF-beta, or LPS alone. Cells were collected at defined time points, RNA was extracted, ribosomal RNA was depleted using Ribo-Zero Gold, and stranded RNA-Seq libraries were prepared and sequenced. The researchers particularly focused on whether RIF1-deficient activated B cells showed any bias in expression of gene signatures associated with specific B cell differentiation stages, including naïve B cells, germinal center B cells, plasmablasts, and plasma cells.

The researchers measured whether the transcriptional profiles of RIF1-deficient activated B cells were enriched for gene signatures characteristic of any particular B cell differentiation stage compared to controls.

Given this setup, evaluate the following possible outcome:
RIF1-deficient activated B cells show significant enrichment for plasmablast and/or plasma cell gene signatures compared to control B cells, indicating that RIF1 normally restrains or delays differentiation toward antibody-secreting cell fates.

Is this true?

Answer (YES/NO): YES